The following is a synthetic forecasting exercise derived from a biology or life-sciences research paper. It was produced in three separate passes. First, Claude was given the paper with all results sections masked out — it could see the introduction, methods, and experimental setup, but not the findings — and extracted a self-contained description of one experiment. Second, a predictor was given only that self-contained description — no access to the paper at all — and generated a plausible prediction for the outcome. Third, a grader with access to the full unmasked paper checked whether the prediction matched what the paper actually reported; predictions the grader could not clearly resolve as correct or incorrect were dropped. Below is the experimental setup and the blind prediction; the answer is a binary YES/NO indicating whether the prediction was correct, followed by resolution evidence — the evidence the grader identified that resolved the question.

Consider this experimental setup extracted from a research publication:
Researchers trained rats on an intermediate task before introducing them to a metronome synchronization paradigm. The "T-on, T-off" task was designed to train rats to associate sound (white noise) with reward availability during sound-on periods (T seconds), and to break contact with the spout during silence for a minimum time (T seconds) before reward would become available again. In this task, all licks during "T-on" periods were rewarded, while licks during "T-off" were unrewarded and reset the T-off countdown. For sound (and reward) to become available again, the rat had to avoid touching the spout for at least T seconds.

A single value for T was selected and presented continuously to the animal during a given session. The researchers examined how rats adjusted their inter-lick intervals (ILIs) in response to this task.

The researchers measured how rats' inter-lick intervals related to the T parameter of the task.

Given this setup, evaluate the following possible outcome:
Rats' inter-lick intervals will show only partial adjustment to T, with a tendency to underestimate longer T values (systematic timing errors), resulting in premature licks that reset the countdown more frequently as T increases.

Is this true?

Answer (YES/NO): NO